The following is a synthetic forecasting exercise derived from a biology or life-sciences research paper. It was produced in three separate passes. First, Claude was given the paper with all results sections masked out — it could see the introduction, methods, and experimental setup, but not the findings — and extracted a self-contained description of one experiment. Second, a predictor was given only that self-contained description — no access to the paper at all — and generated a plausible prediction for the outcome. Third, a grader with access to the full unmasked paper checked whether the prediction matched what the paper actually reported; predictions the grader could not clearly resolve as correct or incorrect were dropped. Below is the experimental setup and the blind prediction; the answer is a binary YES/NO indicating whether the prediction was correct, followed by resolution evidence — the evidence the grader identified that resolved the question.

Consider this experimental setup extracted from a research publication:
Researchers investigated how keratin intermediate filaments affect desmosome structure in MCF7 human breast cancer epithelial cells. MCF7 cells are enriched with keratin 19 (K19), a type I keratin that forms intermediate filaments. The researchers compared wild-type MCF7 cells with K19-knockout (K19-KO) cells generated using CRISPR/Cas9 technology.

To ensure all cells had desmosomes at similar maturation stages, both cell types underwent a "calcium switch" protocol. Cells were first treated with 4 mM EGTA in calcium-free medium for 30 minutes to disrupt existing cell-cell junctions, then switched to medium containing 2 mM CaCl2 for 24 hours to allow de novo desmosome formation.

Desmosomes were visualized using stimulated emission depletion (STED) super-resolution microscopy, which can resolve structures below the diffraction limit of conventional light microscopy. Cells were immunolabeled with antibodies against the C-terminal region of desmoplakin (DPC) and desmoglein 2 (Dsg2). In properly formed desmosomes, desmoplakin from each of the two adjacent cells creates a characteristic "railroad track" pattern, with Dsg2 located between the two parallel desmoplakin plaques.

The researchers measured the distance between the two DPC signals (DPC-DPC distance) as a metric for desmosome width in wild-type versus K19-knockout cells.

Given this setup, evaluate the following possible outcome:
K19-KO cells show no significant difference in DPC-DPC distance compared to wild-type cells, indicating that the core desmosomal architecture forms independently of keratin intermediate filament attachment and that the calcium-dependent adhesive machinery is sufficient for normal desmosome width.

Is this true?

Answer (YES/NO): NO